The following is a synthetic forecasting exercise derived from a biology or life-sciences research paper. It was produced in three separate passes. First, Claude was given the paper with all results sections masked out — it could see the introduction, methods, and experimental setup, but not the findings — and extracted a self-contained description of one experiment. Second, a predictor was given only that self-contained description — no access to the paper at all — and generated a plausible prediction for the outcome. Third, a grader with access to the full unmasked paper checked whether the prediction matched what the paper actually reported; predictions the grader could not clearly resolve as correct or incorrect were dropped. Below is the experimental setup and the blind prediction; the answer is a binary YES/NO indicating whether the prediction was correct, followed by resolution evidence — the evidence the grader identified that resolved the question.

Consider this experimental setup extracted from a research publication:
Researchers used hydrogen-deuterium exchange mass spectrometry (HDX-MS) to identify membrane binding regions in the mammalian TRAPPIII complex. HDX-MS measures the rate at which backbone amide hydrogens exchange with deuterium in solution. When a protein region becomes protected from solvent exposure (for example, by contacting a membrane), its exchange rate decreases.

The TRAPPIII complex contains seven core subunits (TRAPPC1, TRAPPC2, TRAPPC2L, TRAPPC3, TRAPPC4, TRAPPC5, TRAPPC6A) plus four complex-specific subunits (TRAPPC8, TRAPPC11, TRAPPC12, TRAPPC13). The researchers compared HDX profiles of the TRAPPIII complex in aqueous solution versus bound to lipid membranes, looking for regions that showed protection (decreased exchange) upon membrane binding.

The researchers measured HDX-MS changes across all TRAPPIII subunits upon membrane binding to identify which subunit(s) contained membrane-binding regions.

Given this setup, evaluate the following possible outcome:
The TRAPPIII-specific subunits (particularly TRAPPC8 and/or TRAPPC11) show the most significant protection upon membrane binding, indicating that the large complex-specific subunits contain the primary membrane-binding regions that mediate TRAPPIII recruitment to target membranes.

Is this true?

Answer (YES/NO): YES